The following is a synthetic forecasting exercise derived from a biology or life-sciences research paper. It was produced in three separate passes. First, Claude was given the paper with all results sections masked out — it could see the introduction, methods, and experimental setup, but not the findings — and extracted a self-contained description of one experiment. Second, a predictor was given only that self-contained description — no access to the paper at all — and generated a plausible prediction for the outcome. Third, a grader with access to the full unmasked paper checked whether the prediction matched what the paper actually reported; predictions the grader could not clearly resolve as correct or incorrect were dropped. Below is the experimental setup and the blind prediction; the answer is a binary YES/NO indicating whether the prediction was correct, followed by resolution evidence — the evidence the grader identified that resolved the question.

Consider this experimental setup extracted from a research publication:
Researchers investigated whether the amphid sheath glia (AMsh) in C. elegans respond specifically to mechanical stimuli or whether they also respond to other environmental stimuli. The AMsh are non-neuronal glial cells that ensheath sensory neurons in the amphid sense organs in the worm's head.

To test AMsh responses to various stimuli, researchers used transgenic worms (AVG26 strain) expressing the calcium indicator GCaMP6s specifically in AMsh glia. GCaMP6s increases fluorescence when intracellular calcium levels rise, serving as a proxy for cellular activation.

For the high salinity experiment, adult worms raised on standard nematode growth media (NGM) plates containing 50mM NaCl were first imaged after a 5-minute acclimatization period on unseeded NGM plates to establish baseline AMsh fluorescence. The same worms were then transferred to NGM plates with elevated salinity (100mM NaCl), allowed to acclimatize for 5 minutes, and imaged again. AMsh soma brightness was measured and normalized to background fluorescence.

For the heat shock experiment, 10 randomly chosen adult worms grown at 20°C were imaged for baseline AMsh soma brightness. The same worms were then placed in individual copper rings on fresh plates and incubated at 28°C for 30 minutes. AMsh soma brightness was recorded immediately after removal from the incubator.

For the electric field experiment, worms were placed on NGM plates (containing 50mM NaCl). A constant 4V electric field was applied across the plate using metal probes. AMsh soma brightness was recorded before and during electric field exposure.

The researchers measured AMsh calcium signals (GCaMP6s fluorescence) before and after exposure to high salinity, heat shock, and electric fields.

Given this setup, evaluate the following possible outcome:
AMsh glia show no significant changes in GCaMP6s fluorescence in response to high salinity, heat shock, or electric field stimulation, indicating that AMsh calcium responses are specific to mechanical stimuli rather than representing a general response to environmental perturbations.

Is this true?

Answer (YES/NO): NO